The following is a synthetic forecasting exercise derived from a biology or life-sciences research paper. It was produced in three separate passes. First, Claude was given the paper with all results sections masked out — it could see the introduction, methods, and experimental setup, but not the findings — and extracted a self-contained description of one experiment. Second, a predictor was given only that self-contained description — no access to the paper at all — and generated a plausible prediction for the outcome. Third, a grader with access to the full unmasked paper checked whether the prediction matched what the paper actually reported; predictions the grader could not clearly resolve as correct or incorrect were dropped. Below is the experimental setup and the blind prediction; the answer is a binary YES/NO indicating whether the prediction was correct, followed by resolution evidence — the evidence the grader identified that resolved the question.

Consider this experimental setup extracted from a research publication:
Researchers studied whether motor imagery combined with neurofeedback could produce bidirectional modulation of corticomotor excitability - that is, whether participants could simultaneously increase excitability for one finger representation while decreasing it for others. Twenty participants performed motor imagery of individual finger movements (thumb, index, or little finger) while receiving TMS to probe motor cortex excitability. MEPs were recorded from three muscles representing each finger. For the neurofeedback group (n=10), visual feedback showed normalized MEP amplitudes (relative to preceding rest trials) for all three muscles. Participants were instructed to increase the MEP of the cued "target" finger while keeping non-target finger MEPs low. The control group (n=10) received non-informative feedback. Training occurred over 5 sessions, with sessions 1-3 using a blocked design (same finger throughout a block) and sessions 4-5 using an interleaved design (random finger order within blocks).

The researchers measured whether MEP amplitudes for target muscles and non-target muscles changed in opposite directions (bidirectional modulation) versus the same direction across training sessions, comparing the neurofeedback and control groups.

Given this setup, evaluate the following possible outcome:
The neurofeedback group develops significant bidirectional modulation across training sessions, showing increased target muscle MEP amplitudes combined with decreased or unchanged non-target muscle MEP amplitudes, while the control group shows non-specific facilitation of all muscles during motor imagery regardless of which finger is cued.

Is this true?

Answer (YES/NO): NO